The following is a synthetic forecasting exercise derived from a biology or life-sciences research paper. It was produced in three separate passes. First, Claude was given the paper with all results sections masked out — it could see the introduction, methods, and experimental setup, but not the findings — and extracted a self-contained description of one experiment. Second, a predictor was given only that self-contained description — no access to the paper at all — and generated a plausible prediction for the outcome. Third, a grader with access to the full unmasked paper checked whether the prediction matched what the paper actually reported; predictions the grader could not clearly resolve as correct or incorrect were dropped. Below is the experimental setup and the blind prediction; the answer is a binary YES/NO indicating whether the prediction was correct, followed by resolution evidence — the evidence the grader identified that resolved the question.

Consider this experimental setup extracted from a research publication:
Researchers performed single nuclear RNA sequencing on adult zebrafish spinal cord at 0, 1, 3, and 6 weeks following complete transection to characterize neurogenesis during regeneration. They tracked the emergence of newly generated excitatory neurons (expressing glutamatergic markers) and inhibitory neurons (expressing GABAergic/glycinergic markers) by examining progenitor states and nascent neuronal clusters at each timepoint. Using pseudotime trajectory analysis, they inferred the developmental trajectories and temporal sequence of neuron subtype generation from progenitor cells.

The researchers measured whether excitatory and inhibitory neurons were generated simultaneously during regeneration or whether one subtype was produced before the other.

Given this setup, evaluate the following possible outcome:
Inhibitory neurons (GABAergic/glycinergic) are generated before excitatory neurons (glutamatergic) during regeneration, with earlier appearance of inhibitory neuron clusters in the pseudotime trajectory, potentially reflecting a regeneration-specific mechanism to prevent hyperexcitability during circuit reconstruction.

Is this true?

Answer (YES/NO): NO